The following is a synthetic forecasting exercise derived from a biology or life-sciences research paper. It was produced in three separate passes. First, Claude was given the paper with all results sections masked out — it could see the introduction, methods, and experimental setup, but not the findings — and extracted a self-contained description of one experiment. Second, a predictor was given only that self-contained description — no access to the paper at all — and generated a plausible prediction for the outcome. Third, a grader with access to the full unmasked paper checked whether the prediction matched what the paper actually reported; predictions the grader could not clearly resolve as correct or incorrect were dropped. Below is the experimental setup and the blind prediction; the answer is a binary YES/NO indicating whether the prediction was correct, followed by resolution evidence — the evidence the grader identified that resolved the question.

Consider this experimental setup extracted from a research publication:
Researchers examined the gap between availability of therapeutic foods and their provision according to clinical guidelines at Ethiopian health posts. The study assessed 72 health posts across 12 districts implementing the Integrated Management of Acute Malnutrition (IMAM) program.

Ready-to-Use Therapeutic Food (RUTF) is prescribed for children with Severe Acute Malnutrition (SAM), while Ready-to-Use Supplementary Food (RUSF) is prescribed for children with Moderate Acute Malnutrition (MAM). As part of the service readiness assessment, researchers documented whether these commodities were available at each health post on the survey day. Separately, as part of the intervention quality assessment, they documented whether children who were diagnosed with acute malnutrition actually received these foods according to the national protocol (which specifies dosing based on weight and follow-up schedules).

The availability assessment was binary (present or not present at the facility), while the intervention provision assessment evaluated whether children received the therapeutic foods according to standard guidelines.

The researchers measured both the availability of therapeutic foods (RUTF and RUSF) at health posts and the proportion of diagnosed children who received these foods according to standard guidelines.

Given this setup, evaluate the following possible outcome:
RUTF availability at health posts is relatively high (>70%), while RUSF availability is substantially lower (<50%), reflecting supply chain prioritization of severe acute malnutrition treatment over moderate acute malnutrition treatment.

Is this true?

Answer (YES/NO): NO